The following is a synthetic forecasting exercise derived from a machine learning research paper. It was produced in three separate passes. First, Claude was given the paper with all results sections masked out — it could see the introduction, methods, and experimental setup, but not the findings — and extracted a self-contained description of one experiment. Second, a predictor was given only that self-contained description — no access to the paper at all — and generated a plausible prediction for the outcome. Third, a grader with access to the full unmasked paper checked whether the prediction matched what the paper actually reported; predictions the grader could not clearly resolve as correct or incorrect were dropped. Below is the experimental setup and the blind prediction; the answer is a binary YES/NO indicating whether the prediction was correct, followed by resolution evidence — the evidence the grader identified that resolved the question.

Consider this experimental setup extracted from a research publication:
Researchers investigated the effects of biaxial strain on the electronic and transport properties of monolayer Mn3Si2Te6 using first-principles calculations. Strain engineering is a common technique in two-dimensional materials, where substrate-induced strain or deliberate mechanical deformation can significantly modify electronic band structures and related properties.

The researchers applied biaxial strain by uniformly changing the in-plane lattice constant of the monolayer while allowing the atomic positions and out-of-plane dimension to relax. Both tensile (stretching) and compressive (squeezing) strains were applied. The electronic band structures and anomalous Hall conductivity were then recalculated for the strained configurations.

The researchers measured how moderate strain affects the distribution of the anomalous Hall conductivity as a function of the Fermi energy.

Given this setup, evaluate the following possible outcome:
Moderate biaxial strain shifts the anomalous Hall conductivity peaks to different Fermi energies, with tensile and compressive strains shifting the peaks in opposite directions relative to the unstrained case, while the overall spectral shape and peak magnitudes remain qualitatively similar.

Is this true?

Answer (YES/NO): NO